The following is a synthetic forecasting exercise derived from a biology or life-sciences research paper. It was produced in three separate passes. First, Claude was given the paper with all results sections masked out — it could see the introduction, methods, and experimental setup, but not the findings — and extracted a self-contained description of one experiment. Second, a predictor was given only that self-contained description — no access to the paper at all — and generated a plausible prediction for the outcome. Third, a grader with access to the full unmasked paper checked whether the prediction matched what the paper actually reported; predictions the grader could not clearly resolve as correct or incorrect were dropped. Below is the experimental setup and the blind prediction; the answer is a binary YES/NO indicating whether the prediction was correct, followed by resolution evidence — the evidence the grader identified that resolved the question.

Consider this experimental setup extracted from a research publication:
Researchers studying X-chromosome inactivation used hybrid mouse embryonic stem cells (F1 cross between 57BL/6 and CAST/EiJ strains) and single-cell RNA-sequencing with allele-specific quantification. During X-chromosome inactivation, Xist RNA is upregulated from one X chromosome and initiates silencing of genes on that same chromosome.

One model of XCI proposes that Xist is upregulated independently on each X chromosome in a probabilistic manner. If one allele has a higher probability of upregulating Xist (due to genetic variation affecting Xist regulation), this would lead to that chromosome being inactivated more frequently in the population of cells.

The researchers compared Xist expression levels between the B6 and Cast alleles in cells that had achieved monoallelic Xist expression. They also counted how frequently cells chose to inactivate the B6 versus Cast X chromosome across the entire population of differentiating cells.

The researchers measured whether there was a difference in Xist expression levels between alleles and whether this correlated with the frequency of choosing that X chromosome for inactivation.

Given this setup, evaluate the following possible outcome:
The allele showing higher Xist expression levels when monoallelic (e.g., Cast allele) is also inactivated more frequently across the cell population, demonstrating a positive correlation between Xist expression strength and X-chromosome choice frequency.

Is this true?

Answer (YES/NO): NO